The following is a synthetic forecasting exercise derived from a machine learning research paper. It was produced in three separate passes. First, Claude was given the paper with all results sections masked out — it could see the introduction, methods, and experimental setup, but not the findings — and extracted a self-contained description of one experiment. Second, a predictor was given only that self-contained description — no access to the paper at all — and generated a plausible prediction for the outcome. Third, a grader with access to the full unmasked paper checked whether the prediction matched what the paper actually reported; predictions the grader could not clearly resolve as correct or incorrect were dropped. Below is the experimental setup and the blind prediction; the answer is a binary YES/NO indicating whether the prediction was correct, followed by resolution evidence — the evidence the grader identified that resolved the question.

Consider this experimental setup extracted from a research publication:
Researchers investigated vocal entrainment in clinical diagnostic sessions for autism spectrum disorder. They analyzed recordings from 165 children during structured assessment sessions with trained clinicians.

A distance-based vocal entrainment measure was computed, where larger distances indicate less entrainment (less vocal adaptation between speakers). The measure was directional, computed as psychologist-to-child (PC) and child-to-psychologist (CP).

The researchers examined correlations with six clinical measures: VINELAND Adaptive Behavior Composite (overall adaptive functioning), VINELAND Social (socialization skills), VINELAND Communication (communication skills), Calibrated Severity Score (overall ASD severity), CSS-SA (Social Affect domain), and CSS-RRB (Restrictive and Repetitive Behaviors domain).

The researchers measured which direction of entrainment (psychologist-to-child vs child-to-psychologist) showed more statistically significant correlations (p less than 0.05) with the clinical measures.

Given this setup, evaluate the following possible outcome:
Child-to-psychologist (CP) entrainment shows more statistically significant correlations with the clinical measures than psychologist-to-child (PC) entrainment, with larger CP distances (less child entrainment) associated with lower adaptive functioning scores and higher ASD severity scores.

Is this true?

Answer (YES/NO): NO